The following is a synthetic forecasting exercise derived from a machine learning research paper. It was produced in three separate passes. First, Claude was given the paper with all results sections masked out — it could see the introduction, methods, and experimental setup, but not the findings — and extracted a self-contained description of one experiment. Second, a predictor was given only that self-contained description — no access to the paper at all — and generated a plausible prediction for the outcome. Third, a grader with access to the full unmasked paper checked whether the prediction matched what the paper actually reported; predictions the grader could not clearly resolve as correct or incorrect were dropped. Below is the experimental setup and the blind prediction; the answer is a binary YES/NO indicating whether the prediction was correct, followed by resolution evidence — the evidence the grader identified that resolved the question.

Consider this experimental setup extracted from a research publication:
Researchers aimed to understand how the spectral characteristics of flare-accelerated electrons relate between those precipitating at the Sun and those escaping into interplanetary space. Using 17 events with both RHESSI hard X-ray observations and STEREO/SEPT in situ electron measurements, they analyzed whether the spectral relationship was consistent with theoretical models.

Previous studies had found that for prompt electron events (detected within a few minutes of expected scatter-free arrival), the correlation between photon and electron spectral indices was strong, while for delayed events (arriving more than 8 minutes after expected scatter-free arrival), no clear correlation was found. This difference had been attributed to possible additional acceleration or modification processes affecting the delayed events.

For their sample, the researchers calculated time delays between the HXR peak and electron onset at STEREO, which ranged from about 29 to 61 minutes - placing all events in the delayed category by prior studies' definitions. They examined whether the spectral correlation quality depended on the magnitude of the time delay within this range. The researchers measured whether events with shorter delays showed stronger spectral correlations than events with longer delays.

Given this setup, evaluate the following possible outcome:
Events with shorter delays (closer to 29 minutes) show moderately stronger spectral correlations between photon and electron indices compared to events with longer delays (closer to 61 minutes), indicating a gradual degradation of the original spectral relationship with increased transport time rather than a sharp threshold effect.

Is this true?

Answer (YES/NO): NO